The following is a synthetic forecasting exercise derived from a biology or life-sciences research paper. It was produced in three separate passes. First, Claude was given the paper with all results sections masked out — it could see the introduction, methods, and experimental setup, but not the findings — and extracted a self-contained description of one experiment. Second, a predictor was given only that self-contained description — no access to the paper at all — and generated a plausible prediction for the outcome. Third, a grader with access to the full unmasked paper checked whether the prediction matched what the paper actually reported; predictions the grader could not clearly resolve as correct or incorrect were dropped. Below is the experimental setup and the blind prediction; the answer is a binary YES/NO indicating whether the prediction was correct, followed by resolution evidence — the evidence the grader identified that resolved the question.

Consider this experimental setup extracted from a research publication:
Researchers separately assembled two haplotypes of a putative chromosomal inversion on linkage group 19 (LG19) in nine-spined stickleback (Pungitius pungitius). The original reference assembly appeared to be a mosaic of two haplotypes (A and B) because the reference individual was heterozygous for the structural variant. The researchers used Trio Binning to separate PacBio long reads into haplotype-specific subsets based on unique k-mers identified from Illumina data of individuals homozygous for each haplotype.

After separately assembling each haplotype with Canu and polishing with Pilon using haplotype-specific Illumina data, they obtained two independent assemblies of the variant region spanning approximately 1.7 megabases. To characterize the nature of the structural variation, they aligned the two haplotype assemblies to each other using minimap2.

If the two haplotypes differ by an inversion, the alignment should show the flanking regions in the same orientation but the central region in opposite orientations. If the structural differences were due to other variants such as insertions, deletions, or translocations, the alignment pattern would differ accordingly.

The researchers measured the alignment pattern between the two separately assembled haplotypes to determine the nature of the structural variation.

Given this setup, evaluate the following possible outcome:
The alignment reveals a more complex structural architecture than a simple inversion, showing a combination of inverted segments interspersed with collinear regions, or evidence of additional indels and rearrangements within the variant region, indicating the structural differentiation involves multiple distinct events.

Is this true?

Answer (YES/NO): NO